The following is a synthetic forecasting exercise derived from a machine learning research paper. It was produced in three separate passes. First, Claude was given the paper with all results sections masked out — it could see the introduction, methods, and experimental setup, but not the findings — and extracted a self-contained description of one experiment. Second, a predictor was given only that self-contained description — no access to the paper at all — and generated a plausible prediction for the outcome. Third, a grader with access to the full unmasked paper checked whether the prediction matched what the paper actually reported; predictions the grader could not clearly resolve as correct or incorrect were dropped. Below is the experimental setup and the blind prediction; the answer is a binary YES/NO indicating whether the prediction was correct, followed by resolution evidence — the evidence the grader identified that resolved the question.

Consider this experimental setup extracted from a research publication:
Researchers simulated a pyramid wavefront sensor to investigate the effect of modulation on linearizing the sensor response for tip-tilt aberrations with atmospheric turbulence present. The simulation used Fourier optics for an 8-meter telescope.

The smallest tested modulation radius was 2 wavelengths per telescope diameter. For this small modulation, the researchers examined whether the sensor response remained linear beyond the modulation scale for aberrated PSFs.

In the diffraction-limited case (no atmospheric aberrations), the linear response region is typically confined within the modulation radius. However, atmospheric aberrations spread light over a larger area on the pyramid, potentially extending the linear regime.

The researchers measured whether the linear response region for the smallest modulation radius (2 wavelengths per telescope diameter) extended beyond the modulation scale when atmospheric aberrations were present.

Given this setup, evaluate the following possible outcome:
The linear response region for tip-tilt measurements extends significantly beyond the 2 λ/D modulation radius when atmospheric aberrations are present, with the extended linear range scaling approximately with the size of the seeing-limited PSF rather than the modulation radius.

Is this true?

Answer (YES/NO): NO